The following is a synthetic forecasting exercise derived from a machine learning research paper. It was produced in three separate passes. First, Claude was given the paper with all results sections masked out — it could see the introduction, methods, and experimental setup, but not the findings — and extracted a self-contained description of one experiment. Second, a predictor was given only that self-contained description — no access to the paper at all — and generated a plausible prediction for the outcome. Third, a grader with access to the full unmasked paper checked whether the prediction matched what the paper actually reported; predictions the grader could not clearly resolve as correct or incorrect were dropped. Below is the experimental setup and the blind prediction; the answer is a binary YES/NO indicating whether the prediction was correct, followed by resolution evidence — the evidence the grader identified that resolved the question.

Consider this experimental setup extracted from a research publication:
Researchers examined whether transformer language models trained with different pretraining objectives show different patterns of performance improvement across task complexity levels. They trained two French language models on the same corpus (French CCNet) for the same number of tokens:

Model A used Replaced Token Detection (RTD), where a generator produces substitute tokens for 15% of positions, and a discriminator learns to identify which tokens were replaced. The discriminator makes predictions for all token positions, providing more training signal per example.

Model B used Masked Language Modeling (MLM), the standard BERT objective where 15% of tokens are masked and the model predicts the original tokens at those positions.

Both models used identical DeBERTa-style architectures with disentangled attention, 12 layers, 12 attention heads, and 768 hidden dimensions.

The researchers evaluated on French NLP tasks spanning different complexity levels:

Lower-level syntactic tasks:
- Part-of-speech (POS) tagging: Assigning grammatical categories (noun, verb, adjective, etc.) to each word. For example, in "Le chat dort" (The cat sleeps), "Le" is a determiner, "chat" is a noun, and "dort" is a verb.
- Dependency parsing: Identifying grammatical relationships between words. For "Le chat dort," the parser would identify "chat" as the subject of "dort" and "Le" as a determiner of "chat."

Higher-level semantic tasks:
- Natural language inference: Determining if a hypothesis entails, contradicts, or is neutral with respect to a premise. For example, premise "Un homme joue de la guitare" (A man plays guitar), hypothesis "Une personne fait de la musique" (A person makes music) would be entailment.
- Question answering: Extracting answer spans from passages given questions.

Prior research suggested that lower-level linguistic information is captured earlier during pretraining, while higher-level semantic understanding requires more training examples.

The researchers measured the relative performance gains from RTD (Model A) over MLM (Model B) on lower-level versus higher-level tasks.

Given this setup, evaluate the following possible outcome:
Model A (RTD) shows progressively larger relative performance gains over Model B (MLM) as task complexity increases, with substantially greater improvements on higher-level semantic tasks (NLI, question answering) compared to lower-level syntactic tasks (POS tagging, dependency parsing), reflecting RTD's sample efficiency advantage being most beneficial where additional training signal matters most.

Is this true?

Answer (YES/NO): YES